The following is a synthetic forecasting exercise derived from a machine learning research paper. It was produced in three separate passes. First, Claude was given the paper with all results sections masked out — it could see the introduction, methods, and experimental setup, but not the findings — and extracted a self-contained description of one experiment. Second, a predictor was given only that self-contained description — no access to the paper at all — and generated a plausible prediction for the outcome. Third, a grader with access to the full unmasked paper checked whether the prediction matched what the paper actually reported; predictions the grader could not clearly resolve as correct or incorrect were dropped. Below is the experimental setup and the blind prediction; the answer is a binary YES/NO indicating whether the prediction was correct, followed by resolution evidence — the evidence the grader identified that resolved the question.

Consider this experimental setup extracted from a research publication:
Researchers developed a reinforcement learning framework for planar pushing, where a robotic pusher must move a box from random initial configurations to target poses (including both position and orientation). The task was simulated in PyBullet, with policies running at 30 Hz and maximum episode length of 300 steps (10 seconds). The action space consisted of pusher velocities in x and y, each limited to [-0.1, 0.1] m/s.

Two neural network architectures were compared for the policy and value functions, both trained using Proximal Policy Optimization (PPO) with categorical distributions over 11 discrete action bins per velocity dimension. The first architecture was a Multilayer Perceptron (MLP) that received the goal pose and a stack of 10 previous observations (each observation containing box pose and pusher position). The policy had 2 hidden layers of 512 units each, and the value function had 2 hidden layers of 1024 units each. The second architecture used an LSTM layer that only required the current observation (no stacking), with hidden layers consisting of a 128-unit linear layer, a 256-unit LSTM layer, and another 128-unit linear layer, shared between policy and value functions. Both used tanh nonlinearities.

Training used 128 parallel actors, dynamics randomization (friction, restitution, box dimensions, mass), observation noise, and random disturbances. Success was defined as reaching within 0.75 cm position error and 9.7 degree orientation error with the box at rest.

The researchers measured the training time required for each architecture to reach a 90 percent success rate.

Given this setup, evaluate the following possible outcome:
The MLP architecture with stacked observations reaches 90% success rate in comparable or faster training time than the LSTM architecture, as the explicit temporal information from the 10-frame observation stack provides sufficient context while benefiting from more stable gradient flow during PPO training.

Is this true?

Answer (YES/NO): NO